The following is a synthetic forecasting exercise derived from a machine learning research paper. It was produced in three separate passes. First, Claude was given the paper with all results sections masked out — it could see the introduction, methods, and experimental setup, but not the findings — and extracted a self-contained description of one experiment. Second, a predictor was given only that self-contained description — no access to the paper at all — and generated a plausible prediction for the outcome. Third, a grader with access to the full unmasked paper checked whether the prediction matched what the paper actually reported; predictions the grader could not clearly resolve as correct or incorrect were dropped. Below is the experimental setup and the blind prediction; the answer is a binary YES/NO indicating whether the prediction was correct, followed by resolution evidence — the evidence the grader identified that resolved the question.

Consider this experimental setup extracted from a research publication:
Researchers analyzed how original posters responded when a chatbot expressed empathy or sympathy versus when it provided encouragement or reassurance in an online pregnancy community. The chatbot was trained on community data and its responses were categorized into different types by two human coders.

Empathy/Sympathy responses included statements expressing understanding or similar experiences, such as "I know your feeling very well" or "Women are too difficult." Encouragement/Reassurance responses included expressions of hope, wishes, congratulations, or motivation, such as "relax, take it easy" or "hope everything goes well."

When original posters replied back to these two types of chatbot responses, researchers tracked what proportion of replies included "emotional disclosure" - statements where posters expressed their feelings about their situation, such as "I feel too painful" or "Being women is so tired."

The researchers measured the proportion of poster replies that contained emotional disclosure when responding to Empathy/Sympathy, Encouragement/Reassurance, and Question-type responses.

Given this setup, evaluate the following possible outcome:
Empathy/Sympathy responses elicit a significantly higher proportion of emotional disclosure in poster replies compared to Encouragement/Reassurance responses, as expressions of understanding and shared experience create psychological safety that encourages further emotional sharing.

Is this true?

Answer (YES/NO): NO